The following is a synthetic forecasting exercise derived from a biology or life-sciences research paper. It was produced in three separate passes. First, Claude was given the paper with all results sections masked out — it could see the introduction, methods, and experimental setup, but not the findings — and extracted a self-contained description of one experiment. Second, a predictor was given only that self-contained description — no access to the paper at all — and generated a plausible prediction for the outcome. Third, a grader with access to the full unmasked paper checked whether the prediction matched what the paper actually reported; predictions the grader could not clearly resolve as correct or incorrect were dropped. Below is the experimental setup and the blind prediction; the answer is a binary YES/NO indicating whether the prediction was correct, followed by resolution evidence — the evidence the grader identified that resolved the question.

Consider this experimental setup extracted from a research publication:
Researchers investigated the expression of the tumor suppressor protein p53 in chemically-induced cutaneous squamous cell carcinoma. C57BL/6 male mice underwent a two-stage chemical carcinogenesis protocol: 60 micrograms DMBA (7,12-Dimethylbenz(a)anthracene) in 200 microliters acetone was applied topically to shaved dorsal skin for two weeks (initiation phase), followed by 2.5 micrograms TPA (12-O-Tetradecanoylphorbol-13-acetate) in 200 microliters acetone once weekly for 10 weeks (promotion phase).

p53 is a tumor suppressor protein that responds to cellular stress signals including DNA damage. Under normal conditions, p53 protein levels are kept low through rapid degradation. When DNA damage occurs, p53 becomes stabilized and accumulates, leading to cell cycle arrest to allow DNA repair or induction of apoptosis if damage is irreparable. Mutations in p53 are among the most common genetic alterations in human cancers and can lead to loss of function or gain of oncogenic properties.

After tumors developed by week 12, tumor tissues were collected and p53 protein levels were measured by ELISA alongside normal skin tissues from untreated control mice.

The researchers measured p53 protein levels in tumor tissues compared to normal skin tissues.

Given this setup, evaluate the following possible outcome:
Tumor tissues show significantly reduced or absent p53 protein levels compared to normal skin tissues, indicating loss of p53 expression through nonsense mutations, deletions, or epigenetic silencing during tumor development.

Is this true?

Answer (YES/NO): NO